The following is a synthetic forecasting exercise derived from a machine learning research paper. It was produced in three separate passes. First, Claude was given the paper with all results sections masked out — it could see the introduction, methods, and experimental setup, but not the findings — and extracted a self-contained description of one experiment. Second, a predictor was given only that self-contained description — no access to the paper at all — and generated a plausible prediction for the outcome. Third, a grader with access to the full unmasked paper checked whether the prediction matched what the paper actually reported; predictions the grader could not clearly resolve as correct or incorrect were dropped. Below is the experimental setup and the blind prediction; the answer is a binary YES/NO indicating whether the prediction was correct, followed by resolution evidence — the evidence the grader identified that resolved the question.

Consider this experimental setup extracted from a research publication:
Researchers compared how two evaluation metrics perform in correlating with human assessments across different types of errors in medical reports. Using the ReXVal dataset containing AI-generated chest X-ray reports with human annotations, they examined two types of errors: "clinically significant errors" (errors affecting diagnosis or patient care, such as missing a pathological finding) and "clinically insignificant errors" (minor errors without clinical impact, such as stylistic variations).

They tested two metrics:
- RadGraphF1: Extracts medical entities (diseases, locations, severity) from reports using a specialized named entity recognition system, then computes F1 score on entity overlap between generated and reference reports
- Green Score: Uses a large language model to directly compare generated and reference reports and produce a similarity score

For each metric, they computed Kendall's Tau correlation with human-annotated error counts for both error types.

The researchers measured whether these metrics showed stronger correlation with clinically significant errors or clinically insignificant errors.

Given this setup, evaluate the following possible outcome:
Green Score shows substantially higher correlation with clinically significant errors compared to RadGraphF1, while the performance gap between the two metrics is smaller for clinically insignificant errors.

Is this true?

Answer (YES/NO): YES